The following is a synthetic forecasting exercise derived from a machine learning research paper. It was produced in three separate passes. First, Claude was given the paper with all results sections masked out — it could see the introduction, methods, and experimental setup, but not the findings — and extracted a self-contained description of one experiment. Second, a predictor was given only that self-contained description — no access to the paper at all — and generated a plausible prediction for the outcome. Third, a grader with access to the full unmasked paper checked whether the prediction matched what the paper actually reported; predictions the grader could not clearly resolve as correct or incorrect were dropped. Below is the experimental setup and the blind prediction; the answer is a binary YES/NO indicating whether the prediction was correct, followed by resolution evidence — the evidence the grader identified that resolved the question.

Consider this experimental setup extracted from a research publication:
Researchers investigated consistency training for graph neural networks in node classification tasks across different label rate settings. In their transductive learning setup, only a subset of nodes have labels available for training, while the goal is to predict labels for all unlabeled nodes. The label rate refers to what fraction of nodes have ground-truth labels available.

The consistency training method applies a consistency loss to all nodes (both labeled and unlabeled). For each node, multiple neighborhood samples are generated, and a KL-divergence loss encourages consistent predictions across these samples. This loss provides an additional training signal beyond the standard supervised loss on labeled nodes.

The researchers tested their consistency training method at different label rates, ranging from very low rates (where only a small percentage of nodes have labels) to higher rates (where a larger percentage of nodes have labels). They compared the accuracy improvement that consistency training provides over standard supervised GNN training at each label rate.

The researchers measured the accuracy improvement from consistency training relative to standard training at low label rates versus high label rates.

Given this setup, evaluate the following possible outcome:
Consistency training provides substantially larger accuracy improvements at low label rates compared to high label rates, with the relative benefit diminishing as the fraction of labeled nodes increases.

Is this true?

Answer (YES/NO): YES